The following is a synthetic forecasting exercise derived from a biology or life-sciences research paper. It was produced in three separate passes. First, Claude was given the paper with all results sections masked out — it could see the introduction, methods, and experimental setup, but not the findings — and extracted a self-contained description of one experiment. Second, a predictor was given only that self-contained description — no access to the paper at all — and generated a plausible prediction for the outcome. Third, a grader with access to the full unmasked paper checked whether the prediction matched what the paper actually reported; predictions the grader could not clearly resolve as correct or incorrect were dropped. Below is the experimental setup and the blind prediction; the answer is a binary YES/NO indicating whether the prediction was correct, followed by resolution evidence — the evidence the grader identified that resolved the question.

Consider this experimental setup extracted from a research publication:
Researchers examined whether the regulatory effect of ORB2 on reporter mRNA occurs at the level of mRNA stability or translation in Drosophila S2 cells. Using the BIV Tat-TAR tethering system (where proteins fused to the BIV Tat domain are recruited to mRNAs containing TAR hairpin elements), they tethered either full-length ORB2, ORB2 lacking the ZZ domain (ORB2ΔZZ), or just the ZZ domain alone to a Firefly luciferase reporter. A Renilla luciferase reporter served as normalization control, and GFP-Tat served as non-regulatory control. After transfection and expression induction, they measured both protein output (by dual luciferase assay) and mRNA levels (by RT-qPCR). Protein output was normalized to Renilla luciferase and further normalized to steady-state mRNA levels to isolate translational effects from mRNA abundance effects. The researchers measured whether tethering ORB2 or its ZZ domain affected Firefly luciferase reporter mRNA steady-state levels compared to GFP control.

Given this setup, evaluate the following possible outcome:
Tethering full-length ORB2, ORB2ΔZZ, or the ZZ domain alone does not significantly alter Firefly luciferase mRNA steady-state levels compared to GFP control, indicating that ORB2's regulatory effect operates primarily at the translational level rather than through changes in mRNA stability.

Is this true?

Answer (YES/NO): YES